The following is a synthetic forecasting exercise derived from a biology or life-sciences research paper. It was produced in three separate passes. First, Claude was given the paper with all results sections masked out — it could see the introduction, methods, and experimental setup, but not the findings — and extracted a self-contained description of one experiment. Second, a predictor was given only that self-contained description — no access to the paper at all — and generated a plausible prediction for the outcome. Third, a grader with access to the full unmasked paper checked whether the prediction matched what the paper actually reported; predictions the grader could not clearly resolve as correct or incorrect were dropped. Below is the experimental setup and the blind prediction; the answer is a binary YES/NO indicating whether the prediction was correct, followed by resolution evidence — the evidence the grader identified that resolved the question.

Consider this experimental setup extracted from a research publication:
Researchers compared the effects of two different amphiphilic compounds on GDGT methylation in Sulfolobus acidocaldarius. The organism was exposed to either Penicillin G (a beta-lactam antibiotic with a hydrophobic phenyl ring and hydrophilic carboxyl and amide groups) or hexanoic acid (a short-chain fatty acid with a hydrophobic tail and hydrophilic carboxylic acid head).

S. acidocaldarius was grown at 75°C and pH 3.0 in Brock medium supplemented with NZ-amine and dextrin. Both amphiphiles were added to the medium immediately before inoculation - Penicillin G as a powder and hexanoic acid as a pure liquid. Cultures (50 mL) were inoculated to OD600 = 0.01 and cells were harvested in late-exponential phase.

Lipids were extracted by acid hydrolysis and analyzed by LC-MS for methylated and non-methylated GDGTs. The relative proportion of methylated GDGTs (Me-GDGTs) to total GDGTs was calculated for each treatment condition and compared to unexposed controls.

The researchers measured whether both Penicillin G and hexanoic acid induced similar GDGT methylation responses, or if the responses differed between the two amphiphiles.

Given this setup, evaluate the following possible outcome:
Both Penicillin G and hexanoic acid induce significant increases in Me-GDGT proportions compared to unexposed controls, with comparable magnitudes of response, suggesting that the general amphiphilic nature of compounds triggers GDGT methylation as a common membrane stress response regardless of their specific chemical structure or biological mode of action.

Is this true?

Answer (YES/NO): NO